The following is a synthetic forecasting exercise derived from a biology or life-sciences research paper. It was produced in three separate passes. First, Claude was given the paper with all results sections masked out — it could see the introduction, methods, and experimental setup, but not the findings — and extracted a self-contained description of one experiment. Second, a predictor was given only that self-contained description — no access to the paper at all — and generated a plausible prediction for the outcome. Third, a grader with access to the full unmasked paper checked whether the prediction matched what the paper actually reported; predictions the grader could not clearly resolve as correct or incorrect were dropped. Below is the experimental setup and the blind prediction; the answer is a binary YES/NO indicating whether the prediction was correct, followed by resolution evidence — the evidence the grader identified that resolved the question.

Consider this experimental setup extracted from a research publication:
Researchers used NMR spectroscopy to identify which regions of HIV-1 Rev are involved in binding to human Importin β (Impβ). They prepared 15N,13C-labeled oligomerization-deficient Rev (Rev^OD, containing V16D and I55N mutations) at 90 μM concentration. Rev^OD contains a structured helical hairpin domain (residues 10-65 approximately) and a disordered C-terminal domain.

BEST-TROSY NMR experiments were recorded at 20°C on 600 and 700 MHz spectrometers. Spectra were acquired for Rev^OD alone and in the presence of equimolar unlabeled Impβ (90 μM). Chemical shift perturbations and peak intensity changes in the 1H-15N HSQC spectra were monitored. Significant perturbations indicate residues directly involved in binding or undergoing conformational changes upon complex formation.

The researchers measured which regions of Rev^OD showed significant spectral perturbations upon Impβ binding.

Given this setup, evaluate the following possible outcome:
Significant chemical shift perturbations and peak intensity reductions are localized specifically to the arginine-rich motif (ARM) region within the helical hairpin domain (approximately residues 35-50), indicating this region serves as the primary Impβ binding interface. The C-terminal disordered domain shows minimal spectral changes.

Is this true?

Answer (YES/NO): NO